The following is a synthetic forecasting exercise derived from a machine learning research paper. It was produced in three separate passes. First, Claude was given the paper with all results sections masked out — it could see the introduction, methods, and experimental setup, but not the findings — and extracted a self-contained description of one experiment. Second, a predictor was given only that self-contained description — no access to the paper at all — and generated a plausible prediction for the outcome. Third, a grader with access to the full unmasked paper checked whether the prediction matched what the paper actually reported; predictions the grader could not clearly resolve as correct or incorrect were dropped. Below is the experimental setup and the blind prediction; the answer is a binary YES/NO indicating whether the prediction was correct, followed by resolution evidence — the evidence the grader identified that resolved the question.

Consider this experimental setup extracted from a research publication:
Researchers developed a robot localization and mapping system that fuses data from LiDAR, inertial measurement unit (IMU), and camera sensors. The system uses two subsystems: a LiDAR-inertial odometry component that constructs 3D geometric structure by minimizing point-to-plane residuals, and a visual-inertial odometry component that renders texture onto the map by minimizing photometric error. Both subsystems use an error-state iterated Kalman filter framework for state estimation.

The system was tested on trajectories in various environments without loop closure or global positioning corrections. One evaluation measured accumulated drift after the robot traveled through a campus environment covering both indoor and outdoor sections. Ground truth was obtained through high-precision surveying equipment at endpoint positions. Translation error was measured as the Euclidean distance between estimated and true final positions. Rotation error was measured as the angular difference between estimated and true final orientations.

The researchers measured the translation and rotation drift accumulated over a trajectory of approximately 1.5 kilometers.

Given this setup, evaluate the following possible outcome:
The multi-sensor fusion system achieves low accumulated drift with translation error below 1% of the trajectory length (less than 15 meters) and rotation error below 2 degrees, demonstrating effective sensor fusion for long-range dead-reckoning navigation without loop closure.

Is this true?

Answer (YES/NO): NO